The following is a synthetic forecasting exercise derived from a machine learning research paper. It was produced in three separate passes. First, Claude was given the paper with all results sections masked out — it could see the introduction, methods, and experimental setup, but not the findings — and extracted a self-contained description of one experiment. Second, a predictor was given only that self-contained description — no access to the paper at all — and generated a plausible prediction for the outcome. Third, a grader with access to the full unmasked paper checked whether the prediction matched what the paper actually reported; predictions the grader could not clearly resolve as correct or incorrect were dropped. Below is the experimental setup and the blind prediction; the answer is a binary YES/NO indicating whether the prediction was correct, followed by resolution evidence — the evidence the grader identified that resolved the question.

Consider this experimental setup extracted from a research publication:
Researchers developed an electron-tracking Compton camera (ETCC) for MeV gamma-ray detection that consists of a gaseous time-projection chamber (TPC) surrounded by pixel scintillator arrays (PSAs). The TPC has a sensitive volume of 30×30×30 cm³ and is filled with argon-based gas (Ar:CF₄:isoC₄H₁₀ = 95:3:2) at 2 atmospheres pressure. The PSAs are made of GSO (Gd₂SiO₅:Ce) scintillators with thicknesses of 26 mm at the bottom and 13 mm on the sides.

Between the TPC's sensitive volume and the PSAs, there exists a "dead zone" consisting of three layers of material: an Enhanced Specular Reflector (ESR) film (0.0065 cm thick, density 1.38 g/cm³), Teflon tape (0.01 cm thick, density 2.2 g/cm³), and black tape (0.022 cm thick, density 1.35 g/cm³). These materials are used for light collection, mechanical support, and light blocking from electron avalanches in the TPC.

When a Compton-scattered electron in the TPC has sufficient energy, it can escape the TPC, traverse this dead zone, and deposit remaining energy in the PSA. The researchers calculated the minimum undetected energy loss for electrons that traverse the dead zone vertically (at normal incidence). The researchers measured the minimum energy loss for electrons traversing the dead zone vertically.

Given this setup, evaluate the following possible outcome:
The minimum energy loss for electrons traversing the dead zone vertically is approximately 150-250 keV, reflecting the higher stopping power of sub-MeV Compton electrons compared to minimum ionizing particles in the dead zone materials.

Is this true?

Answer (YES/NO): NO